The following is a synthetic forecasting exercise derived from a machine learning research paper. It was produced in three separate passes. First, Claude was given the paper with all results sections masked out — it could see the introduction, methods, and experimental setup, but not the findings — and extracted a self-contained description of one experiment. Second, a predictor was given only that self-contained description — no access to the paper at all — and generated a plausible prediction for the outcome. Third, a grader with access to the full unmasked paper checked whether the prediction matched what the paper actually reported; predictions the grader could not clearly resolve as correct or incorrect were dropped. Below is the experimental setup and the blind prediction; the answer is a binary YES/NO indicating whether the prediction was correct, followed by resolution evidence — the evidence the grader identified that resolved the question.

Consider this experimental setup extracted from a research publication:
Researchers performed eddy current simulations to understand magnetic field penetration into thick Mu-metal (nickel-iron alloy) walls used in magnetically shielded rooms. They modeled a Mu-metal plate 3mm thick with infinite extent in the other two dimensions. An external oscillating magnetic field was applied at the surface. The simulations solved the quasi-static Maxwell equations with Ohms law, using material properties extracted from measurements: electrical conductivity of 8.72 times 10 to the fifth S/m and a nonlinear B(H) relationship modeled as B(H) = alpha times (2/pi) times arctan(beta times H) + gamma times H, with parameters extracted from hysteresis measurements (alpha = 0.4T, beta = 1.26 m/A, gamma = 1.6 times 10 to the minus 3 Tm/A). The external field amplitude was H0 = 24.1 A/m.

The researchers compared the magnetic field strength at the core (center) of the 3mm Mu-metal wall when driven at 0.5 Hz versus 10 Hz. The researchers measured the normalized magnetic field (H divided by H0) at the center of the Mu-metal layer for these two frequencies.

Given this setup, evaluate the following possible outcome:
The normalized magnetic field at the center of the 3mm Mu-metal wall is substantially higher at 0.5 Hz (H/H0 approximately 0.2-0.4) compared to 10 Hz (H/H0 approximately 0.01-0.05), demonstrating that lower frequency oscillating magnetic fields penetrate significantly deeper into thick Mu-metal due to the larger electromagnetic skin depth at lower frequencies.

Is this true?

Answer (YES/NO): NO